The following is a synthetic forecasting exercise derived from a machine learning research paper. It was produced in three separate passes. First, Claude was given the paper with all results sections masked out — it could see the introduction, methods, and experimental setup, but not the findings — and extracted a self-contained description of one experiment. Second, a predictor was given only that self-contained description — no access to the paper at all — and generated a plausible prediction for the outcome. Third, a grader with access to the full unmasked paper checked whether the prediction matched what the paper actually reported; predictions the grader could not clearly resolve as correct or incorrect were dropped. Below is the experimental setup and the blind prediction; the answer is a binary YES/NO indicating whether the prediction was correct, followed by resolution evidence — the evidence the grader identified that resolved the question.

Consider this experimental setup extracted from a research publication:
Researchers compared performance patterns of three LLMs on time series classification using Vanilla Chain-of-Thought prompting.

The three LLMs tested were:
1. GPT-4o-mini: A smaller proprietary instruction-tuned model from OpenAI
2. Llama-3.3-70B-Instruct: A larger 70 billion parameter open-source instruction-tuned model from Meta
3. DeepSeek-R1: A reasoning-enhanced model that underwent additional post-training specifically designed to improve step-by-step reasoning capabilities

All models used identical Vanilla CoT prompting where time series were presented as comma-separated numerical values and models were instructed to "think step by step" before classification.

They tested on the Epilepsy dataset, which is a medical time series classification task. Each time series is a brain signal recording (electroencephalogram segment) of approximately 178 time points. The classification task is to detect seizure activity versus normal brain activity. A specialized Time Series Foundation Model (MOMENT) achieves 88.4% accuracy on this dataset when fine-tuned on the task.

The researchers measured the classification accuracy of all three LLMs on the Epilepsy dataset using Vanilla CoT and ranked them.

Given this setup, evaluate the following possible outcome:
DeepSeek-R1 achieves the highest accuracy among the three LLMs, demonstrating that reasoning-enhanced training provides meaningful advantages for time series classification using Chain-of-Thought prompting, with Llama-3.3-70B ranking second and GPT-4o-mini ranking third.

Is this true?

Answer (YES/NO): NO